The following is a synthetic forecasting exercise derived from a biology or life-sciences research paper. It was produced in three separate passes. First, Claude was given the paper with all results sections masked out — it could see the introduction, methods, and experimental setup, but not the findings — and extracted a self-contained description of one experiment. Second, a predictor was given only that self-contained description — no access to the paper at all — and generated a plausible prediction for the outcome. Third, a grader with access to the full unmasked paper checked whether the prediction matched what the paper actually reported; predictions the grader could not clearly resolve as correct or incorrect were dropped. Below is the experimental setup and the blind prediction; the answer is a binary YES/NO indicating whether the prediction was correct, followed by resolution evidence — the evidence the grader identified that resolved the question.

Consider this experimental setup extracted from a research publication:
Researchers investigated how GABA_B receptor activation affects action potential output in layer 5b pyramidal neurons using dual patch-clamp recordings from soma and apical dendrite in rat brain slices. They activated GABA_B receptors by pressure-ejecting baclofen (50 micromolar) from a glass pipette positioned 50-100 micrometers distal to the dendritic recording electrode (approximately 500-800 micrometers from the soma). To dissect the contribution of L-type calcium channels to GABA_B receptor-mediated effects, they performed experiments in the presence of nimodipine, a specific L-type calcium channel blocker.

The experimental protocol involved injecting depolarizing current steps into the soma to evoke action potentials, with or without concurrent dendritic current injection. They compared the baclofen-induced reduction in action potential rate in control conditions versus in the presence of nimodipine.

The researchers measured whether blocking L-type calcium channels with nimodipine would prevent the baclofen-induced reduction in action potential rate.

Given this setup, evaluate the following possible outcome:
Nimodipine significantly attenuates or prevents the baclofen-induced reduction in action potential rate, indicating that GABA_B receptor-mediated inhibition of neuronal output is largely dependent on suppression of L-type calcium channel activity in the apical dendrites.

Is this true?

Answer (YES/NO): NO